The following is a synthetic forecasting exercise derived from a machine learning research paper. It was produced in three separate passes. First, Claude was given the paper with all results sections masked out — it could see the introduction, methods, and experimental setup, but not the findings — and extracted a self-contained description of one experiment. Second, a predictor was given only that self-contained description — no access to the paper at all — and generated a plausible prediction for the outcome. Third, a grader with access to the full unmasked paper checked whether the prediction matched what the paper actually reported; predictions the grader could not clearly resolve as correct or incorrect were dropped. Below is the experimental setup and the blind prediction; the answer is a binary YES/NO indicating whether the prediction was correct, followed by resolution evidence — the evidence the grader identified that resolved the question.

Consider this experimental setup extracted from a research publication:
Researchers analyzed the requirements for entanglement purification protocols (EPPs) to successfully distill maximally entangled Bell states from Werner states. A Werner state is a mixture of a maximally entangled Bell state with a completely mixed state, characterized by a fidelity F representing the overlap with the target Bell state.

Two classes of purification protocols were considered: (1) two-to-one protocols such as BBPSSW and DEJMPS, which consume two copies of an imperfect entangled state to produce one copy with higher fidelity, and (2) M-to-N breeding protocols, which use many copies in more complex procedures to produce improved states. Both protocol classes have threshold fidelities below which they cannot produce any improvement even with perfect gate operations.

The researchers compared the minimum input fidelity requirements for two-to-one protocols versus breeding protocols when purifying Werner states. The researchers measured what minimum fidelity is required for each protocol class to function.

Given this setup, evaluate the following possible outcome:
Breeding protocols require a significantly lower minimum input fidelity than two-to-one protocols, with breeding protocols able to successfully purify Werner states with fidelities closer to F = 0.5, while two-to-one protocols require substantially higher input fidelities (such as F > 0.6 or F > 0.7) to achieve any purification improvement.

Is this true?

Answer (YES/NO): NO